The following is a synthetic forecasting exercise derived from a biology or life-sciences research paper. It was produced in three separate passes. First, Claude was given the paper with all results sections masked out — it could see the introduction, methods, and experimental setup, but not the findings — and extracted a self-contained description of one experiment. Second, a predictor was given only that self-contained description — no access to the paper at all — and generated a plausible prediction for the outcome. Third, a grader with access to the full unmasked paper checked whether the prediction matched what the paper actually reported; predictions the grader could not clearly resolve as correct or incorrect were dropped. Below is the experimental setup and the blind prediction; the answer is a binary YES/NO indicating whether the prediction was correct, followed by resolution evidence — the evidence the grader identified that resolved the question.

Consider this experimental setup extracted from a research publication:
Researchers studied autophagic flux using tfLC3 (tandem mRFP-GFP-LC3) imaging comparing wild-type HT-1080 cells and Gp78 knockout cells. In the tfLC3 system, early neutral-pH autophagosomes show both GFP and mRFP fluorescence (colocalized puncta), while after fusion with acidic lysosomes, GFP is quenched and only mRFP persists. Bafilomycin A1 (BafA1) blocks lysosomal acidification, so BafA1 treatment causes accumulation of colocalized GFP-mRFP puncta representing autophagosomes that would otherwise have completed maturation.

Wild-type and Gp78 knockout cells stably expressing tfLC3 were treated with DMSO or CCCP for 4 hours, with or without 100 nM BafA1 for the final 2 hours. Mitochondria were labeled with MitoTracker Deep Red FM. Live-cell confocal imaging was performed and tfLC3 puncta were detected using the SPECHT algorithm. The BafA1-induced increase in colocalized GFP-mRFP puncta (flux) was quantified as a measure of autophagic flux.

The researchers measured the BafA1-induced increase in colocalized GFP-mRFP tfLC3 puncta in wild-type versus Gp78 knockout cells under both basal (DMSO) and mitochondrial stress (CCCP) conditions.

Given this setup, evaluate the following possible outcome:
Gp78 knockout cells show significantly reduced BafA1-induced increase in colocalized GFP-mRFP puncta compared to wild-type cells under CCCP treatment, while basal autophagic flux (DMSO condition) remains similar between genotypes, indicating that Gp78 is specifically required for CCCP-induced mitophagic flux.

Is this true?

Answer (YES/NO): NO